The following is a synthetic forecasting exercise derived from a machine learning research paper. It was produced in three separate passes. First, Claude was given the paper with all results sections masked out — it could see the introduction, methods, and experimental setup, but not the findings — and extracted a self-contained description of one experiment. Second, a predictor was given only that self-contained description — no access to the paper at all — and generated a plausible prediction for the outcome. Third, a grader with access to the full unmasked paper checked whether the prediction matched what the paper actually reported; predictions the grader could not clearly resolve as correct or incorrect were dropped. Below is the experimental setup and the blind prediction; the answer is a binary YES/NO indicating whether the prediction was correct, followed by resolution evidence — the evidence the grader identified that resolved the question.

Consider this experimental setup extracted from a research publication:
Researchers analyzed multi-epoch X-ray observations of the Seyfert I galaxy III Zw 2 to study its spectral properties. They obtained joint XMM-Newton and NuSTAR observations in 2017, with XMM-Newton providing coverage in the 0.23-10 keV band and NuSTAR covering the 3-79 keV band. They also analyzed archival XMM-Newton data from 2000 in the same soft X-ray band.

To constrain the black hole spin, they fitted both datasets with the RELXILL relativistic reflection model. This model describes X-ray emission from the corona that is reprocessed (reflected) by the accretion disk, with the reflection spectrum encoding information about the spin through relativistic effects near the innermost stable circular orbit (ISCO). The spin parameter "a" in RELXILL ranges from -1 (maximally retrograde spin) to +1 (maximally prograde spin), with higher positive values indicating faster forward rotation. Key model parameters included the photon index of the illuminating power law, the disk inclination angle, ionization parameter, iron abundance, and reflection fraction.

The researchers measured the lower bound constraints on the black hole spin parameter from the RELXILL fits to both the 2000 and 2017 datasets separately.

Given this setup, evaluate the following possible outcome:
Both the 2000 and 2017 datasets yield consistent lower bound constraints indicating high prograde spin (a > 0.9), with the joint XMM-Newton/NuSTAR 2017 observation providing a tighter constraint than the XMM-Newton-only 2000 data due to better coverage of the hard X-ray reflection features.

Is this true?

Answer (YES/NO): NO